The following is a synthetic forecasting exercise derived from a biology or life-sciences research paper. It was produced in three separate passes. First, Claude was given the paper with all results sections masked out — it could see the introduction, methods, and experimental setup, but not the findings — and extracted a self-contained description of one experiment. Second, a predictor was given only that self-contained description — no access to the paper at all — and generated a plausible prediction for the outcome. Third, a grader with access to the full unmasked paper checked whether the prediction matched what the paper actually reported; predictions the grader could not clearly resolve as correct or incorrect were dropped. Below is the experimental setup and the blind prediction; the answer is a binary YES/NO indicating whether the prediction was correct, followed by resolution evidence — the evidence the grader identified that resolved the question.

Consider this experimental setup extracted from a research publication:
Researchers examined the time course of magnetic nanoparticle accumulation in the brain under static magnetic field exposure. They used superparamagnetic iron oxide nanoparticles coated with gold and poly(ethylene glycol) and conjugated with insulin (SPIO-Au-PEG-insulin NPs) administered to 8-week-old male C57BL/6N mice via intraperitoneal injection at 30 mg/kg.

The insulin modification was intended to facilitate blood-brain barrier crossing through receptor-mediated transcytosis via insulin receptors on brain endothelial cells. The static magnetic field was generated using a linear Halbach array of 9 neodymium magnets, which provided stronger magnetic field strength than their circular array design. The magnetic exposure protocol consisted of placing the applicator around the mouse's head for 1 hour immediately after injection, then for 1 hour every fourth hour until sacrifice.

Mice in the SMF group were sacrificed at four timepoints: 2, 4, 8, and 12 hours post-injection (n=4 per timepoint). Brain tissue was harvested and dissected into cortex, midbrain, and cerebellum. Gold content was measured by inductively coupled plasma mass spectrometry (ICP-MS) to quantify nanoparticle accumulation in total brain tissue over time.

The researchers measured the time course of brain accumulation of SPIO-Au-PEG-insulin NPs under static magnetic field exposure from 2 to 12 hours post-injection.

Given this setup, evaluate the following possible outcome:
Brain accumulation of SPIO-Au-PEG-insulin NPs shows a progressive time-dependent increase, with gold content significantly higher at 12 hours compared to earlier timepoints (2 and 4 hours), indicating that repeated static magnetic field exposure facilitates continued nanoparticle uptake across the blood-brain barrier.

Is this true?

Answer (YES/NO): NO